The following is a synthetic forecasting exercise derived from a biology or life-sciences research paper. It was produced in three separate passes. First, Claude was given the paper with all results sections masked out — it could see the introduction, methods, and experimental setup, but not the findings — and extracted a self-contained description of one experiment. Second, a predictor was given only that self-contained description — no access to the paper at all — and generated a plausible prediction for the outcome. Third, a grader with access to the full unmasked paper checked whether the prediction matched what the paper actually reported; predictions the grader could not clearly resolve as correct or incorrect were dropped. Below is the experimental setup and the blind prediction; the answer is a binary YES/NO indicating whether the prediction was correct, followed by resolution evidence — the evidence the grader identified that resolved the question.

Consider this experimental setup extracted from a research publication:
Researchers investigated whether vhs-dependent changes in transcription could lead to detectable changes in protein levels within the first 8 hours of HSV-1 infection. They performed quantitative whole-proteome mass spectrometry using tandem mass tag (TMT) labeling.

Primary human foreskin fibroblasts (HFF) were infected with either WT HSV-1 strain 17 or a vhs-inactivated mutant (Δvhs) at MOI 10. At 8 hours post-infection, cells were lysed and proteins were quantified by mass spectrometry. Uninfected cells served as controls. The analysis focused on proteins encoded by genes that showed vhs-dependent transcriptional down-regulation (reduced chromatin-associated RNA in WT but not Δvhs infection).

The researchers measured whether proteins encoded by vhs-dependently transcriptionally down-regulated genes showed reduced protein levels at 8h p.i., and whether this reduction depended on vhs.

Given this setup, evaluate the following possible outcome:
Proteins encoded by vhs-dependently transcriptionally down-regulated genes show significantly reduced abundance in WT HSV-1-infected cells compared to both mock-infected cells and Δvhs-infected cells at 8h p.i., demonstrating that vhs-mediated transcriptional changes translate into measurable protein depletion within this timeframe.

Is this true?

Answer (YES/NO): YES